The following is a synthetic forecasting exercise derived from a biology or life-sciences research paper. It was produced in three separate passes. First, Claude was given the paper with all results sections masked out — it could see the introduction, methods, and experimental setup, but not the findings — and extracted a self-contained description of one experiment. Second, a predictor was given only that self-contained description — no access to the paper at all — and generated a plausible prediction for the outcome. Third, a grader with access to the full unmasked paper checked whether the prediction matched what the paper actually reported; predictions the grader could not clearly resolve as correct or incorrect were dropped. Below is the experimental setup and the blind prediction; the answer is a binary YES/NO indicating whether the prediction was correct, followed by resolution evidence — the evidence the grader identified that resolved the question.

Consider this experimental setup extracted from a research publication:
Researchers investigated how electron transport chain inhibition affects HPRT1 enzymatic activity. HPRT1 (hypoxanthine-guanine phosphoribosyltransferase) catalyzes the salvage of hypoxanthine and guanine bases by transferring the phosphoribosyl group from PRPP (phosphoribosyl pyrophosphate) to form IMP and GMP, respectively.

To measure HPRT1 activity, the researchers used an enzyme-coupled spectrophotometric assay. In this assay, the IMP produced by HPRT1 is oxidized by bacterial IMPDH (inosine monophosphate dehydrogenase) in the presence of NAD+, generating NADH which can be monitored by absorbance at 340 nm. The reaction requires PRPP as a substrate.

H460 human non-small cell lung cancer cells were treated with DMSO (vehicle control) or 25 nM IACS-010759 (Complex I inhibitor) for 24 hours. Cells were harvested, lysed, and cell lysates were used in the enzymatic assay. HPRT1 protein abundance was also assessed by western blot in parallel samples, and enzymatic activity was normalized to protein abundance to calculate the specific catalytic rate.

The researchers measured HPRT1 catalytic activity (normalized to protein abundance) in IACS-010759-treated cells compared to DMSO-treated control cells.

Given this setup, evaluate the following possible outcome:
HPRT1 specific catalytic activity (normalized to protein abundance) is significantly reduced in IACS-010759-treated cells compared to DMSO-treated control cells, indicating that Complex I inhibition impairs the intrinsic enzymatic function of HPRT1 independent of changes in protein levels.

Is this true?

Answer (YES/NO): NO